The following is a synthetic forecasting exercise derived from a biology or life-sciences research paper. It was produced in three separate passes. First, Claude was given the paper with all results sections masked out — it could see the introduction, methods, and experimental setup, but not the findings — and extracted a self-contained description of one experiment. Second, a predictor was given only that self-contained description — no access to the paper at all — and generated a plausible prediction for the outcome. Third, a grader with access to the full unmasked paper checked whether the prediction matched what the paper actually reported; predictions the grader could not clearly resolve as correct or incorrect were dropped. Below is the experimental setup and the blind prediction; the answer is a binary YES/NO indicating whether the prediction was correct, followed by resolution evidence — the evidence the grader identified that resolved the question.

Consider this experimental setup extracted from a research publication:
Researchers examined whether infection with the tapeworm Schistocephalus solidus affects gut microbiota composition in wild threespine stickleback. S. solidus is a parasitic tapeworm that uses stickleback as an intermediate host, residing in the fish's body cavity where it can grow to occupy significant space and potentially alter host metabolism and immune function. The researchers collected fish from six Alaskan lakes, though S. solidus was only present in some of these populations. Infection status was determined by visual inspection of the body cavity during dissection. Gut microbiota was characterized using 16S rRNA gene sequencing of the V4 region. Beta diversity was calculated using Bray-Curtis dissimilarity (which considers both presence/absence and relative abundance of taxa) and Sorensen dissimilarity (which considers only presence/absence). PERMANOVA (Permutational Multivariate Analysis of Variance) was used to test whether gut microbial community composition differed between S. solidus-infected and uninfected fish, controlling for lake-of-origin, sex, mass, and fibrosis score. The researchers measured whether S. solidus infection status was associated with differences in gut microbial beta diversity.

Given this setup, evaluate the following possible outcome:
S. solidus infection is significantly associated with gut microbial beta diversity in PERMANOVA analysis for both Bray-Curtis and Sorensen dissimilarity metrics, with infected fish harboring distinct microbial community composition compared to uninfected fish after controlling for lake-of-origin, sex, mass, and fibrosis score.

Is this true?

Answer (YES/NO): NO